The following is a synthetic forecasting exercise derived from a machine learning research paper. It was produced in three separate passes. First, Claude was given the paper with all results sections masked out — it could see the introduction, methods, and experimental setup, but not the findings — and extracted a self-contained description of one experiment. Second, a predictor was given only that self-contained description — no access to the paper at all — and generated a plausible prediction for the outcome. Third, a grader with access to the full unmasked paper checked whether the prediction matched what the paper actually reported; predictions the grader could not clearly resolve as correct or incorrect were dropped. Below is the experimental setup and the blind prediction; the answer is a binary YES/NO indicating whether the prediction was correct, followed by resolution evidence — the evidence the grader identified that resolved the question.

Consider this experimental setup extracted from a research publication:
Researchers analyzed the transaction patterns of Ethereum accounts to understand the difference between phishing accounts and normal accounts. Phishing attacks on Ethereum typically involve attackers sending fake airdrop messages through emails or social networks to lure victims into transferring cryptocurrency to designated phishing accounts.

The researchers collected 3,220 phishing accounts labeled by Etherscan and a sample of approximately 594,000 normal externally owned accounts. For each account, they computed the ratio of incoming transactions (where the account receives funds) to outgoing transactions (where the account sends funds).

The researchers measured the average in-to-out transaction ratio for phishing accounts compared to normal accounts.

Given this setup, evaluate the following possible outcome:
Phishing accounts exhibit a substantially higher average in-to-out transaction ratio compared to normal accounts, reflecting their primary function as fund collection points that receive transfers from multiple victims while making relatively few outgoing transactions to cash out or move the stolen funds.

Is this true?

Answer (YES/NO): YES